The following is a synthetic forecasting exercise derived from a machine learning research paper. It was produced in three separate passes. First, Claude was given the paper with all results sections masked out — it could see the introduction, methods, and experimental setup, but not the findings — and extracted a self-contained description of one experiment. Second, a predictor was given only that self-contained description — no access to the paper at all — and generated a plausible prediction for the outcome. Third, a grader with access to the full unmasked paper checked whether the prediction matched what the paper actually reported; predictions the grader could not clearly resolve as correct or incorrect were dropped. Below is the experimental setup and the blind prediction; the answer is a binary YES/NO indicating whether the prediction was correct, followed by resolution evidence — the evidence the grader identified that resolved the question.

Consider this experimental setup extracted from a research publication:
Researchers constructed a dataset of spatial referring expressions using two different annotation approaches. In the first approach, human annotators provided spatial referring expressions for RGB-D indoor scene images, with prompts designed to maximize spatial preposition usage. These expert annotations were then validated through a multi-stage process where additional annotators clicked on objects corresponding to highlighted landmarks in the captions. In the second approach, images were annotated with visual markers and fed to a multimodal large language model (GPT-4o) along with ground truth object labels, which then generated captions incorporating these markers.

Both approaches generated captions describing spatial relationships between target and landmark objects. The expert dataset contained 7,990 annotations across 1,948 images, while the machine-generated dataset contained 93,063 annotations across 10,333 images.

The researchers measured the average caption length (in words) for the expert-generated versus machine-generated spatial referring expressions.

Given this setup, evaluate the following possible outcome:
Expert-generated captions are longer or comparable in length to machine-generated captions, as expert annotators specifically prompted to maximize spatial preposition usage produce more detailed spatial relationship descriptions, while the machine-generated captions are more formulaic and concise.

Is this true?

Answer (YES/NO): YES